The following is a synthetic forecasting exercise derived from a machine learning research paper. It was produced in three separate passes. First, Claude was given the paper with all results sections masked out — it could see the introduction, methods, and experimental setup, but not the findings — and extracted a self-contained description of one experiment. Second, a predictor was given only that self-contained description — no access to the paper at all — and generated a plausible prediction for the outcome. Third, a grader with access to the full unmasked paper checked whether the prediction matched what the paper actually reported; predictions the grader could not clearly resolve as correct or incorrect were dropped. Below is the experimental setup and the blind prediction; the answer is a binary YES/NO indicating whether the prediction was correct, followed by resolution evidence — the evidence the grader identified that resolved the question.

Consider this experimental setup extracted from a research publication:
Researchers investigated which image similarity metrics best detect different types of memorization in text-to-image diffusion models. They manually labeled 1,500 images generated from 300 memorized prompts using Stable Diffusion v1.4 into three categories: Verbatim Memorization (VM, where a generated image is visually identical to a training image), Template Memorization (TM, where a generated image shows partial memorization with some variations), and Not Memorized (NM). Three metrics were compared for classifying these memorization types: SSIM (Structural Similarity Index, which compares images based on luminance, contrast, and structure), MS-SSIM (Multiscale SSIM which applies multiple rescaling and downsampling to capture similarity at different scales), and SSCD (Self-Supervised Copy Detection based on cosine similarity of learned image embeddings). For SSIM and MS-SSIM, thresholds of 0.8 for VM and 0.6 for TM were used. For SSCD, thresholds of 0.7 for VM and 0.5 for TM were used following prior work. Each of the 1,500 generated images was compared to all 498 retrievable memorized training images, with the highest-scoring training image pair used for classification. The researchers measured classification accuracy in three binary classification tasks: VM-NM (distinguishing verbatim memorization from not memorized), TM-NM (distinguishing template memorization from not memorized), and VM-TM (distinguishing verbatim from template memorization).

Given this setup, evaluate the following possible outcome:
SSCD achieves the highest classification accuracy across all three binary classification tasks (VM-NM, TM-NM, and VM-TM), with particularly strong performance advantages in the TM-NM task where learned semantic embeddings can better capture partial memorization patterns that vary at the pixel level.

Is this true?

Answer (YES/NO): NO